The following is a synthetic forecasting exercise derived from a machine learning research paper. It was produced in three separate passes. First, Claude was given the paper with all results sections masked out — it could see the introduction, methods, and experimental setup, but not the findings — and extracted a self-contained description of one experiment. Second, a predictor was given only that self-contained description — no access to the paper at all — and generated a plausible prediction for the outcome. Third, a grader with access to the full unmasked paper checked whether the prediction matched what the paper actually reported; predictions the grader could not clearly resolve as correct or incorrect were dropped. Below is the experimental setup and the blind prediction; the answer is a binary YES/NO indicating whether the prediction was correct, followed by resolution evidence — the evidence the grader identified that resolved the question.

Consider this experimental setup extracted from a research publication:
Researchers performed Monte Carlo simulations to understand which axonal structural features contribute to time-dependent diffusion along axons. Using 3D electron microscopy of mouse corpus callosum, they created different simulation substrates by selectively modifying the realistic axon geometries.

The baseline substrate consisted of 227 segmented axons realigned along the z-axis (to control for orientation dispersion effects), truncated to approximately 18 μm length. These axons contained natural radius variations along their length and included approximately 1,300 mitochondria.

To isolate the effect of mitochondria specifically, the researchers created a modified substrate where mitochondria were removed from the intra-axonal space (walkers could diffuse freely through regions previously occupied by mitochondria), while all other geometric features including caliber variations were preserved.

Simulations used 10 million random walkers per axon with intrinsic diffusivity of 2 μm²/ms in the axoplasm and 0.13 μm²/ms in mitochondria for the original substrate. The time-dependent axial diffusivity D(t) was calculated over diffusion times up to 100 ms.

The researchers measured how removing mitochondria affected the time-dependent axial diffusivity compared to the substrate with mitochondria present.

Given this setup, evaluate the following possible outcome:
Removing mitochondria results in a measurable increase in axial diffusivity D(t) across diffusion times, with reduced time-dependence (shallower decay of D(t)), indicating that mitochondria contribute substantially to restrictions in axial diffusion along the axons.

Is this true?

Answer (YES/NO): NO